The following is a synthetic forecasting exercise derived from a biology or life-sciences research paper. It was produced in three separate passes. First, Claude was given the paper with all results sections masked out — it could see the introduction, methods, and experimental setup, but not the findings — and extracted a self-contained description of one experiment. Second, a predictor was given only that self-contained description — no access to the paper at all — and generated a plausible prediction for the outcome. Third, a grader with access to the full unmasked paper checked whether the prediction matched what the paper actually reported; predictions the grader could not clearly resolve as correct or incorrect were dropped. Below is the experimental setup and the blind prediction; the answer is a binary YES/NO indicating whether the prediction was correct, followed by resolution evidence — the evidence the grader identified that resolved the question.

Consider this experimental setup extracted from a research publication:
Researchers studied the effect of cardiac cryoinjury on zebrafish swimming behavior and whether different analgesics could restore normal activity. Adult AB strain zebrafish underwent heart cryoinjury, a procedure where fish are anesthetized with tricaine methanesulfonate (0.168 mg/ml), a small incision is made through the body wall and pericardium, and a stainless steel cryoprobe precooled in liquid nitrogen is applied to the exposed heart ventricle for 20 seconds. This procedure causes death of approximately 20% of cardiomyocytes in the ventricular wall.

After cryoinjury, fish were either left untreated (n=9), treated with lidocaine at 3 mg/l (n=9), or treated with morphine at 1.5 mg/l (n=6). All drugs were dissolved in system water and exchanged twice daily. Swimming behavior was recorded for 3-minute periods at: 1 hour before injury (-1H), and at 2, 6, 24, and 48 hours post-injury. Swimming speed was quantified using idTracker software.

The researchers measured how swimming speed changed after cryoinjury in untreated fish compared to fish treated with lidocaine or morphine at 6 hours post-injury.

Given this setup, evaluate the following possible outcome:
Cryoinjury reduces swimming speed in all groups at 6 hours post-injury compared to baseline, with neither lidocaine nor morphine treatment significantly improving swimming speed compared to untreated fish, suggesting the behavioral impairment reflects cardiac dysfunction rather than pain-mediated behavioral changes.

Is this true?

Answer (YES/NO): NO